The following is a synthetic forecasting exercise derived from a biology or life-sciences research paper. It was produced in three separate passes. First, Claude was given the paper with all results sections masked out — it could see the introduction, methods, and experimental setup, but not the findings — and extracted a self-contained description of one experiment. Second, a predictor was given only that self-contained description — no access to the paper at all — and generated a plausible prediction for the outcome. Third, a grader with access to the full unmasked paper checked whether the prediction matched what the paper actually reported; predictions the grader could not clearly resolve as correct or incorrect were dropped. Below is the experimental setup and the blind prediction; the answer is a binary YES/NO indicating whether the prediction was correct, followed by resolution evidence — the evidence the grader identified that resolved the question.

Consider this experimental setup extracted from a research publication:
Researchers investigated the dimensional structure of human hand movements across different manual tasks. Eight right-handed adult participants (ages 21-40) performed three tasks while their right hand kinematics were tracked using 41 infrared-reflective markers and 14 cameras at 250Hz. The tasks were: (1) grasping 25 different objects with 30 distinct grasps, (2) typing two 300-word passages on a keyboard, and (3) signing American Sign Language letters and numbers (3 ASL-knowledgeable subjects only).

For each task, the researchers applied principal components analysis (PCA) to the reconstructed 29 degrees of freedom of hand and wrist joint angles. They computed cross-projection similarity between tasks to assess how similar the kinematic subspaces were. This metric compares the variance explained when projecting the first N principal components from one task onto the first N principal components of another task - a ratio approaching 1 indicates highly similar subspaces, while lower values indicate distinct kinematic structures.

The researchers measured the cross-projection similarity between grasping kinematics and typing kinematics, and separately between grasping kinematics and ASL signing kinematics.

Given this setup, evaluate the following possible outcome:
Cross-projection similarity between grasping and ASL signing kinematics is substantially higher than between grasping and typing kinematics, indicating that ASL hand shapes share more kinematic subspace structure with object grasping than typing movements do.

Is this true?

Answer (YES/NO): YES